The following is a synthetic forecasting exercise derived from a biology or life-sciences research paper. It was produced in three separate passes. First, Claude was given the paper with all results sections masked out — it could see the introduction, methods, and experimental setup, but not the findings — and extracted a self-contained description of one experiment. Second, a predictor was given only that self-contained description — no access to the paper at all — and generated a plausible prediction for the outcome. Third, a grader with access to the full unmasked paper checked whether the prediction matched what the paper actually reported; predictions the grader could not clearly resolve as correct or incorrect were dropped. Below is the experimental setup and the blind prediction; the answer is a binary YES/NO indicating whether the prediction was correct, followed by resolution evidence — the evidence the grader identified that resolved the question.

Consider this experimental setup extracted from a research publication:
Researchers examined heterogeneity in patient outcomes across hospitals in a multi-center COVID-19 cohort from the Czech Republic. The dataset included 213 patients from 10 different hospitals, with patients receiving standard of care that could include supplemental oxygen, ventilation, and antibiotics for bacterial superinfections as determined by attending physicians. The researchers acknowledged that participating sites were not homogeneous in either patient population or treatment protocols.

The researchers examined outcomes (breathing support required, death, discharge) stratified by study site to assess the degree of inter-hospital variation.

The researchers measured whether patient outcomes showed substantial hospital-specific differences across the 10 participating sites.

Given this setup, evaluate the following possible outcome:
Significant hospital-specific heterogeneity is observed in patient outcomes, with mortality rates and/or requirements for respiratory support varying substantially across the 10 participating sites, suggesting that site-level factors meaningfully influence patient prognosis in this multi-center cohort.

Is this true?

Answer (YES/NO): YES